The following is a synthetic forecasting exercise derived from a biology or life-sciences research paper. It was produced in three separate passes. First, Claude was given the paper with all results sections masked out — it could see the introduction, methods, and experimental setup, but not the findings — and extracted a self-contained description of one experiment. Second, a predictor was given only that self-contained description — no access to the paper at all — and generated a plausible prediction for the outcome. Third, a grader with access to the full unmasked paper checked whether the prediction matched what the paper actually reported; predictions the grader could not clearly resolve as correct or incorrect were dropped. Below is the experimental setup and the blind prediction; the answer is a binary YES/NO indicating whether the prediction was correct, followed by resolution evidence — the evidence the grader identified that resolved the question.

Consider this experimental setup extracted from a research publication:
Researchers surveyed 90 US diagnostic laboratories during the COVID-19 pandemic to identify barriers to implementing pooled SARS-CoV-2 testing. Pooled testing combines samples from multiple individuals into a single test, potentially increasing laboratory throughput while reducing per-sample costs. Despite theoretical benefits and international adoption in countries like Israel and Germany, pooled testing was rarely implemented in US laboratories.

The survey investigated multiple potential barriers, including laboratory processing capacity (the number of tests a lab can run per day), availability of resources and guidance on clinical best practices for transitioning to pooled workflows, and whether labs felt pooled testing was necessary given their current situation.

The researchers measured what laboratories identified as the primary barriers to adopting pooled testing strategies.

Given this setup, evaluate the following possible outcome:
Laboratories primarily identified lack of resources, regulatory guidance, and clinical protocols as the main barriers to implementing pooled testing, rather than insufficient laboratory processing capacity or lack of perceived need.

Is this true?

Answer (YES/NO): YES